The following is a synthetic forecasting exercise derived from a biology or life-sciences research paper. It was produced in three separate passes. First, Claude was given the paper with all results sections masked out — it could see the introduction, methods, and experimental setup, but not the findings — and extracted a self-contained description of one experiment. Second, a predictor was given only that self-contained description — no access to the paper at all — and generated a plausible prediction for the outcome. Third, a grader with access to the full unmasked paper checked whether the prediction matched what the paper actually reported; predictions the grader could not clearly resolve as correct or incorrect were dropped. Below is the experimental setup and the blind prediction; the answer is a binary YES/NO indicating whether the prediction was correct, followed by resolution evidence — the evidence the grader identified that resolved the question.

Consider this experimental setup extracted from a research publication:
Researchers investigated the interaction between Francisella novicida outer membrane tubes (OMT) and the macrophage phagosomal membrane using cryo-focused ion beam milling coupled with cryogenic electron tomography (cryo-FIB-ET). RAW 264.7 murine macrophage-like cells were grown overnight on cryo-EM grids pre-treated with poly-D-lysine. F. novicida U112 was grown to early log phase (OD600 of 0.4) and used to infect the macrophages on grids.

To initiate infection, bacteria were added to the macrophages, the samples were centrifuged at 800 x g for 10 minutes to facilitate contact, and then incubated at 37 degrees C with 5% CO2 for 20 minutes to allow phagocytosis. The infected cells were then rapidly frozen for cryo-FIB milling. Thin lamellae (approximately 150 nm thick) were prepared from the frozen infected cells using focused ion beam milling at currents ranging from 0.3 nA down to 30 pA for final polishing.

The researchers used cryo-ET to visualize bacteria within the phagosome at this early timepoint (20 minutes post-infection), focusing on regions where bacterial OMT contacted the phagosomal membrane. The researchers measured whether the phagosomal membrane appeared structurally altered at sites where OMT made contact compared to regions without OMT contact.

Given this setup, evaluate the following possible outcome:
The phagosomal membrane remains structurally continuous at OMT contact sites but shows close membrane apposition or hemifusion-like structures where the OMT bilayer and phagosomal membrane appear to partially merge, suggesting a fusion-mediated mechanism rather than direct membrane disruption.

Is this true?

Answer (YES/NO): NO